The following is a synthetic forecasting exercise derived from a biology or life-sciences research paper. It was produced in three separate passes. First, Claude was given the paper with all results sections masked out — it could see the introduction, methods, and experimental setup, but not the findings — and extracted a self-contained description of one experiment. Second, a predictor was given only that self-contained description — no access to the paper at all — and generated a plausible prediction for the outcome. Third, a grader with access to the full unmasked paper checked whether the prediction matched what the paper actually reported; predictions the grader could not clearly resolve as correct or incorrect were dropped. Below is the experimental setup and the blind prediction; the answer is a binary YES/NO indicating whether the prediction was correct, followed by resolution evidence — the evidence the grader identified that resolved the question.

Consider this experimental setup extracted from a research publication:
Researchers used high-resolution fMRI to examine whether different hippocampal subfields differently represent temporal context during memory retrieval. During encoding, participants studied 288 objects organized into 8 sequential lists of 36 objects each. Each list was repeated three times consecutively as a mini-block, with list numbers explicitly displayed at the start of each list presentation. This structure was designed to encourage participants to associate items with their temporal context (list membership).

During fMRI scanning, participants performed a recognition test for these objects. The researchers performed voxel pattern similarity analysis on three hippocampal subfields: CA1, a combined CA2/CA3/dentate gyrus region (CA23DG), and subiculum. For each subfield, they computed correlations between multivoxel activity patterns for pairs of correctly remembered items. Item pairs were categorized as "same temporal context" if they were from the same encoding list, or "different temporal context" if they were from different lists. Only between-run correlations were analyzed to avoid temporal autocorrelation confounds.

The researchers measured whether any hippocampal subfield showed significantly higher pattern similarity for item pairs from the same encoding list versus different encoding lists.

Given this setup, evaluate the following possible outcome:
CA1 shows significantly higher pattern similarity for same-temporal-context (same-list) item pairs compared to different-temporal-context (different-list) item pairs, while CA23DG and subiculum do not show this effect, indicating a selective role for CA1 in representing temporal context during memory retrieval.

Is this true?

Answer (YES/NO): NO